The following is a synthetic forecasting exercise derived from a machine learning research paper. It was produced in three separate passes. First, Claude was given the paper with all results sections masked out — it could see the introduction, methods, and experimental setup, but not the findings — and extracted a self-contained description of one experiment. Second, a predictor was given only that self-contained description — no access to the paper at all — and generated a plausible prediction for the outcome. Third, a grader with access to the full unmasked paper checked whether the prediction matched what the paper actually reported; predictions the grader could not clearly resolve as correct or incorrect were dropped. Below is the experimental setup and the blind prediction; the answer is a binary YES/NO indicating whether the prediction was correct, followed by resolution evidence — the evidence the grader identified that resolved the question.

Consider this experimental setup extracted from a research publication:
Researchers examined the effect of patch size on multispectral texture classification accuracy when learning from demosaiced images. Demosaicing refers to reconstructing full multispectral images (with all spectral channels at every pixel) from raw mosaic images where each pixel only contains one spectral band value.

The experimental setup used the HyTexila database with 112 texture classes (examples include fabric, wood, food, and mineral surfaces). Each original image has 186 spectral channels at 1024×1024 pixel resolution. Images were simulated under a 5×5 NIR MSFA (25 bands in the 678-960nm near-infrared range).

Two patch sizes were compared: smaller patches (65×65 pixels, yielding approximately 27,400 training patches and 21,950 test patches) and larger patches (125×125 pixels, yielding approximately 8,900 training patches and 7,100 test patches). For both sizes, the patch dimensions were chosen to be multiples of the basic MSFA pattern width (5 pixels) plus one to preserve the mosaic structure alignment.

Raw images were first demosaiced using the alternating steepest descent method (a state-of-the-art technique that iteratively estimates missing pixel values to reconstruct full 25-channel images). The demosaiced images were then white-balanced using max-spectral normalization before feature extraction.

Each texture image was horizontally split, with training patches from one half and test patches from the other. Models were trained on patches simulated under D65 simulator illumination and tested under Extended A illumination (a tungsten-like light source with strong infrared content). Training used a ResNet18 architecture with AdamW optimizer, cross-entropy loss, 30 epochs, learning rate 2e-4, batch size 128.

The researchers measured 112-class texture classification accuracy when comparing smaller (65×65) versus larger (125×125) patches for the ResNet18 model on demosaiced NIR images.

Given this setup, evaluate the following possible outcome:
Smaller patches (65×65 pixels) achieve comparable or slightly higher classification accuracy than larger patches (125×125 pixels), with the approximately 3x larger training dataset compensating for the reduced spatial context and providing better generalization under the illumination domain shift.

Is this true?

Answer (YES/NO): NO